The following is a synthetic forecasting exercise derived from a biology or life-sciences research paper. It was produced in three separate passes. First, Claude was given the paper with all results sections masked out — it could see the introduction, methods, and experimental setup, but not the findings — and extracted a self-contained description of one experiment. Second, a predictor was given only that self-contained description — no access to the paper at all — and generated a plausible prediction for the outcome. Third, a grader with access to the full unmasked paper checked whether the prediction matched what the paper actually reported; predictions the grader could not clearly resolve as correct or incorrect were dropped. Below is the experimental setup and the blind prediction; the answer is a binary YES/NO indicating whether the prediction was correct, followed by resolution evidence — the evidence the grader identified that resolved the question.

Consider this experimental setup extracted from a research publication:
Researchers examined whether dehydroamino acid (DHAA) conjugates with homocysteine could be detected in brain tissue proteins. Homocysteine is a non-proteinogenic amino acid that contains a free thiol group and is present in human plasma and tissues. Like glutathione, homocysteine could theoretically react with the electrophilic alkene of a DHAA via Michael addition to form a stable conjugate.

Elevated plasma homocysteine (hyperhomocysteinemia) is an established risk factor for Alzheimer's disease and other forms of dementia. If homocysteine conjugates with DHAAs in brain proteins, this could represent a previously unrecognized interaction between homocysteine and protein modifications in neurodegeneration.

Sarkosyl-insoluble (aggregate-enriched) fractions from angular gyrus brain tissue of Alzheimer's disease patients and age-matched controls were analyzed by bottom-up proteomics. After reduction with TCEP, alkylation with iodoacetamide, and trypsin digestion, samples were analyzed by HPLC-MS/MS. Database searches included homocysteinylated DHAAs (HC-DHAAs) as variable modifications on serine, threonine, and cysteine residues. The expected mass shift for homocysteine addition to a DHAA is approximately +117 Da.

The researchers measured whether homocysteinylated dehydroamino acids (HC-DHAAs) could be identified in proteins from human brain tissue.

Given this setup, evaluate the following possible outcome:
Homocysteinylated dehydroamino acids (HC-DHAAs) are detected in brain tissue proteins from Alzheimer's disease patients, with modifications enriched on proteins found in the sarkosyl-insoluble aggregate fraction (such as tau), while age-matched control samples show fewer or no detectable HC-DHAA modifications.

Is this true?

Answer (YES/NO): YES